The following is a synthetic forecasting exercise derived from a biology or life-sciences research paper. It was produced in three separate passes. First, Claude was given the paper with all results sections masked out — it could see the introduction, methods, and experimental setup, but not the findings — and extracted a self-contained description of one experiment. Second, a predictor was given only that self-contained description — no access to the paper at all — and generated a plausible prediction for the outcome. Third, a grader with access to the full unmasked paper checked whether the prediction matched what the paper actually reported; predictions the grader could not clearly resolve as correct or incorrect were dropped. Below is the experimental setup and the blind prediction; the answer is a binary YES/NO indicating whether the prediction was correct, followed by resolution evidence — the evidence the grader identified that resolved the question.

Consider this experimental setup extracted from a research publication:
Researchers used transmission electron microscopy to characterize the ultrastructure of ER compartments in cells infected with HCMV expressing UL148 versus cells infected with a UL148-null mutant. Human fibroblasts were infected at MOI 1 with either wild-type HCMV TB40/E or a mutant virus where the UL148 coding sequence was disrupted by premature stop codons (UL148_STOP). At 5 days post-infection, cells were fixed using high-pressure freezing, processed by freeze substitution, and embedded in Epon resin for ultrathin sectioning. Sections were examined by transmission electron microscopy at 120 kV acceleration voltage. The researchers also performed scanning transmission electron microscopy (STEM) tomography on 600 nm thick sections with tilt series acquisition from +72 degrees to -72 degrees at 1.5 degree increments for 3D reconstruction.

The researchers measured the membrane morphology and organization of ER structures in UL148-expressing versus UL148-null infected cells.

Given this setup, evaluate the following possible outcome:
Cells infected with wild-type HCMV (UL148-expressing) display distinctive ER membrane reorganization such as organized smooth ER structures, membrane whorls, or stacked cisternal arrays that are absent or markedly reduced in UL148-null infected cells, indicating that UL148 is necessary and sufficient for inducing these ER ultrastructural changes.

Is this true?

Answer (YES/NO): NO